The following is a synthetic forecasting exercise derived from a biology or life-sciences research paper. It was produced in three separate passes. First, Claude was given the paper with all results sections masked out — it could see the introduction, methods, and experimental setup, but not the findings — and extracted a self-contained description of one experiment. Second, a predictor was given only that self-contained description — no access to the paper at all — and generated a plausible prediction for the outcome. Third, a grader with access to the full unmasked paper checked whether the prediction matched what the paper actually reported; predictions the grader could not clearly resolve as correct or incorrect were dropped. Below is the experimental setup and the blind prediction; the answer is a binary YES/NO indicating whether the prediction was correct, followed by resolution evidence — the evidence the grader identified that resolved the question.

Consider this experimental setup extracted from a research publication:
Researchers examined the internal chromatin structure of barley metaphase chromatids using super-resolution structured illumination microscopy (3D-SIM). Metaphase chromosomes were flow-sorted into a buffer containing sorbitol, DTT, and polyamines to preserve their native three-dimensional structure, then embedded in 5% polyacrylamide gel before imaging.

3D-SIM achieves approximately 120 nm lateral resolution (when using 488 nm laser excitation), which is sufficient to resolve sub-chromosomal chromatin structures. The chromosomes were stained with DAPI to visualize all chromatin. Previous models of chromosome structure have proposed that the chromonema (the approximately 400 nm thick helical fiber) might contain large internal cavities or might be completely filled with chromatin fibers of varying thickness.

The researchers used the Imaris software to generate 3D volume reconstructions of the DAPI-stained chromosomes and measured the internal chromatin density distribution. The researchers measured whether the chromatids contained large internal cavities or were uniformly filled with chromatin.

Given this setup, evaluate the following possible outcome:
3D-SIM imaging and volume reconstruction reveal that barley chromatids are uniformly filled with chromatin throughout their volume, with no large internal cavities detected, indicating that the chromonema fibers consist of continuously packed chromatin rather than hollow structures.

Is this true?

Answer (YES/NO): NO